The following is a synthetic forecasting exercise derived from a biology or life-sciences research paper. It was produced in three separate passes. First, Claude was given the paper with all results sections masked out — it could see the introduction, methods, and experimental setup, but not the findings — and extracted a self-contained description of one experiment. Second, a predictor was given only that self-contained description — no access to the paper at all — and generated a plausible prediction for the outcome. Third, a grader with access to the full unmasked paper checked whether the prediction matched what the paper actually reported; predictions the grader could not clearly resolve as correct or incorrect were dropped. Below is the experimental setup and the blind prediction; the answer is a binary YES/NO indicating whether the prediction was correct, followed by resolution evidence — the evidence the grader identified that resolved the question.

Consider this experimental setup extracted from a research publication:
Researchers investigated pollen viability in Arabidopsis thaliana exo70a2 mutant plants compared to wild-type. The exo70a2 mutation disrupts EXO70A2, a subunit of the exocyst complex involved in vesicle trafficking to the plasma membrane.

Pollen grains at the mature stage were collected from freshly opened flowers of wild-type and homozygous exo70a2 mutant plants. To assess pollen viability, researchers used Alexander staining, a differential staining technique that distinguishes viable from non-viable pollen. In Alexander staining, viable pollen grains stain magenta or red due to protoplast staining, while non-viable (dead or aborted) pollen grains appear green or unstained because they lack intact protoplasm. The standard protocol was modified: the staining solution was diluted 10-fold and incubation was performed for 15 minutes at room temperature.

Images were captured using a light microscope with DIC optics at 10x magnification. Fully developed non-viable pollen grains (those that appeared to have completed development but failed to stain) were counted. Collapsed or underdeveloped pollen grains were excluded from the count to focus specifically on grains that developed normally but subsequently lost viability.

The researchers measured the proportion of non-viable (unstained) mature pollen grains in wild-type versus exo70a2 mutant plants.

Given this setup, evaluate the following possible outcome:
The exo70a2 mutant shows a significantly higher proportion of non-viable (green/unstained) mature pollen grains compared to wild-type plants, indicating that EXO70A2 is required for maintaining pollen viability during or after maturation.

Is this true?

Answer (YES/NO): YES